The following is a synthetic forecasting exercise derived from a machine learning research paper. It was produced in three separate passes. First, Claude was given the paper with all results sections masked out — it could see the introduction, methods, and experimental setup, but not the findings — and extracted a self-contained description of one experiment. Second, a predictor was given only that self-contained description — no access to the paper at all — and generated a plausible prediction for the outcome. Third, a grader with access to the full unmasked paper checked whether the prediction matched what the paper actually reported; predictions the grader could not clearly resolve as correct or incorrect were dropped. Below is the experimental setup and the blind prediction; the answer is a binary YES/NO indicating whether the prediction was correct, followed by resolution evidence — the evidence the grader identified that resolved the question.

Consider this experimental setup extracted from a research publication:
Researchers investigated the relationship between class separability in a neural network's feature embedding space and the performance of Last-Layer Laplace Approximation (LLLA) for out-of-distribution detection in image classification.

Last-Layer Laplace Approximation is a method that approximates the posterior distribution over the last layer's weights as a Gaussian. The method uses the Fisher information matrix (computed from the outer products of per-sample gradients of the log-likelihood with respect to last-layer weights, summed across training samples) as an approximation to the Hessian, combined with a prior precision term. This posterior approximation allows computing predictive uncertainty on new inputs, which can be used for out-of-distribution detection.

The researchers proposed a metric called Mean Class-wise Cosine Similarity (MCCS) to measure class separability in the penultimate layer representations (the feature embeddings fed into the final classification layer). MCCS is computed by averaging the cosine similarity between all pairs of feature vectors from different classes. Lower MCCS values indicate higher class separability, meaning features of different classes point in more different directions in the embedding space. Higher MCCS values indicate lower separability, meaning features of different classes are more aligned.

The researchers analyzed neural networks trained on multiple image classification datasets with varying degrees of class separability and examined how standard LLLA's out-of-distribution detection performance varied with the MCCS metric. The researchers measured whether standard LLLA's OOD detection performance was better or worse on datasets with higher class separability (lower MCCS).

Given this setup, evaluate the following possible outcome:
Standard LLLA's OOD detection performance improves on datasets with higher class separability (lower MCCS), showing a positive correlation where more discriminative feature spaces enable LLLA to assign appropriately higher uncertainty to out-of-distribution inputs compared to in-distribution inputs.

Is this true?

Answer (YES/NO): NO